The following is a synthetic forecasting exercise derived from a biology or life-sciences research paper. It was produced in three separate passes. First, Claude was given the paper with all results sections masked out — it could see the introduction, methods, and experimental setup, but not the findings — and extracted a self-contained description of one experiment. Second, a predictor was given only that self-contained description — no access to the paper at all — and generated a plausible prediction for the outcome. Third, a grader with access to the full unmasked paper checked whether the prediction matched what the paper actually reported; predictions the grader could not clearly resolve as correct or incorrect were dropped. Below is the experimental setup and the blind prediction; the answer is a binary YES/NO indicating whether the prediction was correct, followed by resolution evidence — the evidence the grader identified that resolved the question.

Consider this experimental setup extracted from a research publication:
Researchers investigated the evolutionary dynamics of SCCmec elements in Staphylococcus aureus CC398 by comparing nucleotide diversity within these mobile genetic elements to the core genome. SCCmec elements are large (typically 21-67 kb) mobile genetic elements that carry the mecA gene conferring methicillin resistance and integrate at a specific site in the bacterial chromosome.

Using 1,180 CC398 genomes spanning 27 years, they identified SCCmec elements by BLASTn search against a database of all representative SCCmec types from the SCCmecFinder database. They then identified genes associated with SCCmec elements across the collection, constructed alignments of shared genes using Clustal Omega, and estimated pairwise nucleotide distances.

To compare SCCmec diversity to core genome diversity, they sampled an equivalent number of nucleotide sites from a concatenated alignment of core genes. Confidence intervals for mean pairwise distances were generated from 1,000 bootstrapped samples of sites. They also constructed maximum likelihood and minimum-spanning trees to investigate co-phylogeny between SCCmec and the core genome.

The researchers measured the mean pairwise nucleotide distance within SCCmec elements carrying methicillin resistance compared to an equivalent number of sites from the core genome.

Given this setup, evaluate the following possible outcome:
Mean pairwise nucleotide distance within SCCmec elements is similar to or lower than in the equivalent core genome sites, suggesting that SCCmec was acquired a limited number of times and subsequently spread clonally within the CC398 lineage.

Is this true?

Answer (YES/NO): YES